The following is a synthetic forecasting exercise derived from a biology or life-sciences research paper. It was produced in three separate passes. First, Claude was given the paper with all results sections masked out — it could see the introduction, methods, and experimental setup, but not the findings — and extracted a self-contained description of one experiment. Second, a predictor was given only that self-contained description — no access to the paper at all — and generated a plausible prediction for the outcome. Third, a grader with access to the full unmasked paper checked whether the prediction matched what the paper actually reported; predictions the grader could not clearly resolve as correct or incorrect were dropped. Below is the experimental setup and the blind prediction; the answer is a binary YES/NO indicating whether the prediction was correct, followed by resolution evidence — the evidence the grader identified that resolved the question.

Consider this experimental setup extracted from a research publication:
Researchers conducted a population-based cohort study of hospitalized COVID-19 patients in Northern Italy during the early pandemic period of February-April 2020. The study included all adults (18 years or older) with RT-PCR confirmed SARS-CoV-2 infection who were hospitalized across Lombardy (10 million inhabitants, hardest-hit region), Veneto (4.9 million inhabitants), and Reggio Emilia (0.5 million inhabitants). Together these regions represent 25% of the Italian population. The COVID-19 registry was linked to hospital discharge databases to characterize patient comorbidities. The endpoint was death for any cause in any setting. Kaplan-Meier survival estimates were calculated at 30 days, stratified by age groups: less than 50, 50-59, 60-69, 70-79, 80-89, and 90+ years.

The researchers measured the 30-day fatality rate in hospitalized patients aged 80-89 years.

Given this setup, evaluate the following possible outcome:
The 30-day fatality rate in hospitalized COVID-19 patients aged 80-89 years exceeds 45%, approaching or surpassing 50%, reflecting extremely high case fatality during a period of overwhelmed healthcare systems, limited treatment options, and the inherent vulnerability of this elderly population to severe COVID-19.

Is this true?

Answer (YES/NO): YES